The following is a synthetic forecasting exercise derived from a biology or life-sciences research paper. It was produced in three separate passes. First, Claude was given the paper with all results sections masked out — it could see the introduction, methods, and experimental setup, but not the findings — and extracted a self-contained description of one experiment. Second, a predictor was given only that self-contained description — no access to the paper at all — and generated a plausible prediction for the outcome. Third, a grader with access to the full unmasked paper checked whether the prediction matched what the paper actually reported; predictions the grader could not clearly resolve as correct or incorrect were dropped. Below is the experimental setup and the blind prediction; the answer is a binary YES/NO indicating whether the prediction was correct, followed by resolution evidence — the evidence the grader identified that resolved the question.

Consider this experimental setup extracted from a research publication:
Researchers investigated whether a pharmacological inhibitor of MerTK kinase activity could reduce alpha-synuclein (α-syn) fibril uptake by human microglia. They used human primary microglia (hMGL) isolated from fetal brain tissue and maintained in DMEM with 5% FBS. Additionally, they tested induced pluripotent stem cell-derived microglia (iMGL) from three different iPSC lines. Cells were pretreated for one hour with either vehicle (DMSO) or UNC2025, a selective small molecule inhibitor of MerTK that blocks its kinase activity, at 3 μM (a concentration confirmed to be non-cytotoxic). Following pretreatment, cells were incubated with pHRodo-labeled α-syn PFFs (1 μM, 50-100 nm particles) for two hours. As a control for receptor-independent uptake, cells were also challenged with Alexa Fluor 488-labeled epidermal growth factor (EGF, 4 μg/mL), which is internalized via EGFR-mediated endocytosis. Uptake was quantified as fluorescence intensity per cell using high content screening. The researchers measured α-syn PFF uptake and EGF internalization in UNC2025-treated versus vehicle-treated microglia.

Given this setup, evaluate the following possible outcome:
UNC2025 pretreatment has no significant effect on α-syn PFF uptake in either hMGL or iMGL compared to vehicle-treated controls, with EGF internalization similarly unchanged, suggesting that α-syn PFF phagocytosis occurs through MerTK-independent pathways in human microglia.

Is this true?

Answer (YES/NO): NO